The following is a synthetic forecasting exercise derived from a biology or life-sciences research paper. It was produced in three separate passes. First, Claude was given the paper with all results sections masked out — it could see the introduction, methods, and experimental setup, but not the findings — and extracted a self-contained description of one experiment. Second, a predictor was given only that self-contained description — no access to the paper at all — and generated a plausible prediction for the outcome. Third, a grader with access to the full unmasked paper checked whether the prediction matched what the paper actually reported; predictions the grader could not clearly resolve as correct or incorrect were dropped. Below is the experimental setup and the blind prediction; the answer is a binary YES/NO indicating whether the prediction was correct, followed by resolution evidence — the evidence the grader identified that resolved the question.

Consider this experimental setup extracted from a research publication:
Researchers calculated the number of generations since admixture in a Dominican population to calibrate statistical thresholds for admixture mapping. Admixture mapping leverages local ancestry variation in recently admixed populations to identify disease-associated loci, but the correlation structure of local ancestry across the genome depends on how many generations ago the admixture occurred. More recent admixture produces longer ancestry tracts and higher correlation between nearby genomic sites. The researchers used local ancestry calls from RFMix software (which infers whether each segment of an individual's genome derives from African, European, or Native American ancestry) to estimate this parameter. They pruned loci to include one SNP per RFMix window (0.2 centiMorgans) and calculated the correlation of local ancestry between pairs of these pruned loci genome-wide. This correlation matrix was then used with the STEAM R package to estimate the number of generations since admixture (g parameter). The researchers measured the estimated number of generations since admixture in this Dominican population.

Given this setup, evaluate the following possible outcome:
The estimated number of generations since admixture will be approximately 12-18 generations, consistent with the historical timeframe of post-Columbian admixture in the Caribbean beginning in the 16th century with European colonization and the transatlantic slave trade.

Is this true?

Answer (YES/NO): NO